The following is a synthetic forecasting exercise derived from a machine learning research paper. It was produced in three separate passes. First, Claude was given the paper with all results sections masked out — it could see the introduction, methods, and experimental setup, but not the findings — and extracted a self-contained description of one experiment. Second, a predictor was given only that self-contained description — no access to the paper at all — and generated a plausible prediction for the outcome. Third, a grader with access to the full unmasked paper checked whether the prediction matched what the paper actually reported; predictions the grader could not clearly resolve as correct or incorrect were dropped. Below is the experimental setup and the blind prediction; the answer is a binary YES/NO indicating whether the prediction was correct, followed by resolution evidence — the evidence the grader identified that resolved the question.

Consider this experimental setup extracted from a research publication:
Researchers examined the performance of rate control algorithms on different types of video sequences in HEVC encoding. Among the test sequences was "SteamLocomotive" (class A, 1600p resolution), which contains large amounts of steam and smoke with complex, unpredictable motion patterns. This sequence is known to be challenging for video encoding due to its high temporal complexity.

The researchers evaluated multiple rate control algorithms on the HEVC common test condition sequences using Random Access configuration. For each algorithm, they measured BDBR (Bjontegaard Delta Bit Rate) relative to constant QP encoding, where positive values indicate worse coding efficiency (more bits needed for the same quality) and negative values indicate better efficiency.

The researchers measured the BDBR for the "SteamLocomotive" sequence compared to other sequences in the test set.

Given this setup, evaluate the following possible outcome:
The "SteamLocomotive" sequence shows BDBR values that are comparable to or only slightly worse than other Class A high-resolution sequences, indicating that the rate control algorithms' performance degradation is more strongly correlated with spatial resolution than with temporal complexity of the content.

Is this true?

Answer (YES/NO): NO